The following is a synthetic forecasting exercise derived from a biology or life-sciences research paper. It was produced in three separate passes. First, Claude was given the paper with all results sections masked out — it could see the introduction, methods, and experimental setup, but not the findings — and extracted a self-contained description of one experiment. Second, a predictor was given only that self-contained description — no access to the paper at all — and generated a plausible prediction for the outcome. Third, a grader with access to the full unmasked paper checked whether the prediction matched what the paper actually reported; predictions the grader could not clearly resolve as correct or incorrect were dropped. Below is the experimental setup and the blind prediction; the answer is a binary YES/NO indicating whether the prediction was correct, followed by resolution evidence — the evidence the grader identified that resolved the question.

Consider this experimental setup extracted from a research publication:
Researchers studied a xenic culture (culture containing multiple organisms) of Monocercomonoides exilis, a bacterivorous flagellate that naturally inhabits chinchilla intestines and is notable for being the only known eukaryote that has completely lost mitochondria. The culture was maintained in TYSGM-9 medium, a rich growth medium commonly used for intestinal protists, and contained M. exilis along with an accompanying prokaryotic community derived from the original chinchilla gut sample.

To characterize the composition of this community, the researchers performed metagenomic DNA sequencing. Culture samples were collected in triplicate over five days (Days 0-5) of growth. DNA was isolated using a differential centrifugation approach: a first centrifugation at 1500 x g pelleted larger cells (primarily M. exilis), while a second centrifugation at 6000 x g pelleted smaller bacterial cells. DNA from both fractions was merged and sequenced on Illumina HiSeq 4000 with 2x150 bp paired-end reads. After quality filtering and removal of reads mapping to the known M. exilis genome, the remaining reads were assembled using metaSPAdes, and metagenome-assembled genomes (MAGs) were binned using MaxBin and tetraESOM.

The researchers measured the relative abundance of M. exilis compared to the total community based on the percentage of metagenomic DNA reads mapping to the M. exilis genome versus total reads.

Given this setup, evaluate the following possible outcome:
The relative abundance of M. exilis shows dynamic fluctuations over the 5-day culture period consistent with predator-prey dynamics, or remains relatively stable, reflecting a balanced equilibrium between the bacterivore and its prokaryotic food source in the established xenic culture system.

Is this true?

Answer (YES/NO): YES